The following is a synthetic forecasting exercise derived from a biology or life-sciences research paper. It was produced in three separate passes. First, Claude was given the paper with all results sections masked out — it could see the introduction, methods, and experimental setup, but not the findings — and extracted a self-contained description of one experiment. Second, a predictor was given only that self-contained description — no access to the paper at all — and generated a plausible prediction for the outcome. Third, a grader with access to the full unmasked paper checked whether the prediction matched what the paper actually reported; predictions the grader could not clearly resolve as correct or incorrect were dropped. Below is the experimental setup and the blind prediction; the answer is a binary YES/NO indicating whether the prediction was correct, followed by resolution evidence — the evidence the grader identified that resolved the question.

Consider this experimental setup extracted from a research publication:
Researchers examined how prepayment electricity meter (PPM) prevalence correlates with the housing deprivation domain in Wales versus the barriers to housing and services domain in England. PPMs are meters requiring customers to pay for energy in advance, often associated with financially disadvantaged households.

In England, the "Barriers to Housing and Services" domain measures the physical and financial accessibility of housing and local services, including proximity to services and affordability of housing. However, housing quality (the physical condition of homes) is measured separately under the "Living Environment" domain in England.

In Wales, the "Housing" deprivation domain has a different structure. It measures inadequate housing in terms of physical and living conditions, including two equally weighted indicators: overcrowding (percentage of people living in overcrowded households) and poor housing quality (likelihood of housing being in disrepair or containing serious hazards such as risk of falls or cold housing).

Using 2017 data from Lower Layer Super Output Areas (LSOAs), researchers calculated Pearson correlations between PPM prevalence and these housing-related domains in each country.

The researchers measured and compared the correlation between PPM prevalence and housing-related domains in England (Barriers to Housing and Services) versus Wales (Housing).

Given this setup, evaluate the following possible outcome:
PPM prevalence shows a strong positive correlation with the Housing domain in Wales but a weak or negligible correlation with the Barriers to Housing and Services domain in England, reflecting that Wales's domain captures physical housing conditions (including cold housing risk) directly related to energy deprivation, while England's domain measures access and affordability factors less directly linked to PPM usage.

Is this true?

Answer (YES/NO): NO